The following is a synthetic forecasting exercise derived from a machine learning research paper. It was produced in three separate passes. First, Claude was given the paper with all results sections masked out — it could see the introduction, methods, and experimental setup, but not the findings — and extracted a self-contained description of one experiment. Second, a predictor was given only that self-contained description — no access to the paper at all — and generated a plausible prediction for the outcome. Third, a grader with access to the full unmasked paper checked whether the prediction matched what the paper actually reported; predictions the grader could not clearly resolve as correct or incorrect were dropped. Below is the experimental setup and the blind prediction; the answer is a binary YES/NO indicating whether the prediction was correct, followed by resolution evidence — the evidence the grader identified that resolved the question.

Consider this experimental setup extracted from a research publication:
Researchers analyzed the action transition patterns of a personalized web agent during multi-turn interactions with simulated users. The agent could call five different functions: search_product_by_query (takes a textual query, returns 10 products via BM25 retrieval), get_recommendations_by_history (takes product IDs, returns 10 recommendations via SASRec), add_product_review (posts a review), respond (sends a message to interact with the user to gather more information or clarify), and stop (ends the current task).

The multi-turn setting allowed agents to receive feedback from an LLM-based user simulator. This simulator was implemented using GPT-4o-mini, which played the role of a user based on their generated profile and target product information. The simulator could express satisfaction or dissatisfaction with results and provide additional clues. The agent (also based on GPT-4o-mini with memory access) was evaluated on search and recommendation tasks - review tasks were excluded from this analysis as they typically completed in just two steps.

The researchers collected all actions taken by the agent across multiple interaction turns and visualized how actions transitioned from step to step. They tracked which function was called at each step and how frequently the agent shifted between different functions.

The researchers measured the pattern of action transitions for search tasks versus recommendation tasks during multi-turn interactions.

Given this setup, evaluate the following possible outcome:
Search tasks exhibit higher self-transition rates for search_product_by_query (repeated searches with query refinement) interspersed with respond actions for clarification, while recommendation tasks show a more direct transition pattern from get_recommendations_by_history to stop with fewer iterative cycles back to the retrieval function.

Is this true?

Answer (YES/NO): NO